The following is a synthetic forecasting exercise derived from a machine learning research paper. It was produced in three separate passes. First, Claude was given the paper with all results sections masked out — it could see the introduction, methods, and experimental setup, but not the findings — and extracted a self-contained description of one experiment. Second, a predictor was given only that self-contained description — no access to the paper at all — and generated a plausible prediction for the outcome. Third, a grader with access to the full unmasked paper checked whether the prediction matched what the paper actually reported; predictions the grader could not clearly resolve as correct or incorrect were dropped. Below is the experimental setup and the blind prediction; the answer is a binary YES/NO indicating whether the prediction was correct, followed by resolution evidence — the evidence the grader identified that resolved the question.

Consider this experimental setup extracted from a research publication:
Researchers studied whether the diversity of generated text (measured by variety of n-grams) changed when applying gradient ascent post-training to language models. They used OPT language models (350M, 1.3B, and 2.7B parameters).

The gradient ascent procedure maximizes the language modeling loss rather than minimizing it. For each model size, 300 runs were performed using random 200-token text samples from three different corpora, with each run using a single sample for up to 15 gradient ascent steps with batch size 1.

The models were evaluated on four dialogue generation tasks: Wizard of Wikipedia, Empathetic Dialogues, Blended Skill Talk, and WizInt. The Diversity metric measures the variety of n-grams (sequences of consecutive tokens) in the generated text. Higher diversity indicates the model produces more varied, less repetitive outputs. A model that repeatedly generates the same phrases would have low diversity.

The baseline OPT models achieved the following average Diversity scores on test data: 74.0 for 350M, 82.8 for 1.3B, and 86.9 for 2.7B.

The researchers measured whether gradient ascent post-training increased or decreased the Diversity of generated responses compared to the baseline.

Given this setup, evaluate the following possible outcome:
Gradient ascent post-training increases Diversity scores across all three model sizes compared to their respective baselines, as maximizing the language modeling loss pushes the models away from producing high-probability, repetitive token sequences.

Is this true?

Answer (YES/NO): YES